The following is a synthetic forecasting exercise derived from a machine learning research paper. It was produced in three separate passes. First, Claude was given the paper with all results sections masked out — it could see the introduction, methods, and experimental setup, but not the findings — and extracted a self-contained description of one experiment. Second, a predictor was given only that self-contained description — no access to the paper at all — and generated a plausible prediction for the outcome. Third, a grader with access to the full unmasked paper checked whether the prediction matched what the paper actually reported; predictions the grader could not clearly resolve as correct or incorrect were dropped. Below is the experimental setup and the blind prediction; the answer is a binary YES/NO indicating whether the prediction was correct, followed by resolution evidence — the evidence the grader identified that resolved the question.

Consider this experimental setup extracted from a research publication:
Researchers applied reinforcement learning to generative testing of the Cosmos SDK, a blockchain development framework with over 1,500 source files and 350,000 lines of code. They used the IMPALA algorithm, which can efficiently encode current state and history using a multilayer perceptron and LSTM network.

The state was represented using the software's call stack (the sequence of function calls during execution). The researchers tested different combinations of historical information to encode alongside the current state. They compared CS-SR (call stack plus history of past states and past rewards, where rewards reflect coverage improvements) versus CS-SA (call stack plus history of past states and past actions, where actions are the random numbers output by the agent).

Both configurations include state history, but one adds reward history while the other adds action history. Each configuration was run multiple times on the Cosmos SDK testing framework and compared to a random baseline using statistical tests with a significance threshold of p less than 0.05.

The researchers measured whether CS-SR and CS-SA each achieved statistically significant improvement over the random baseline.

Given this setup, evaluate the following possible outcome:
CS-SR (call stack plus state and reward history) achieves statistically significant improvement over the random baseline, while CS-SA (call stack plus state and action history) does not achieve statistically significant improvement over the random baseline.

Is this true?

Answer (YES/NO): NO